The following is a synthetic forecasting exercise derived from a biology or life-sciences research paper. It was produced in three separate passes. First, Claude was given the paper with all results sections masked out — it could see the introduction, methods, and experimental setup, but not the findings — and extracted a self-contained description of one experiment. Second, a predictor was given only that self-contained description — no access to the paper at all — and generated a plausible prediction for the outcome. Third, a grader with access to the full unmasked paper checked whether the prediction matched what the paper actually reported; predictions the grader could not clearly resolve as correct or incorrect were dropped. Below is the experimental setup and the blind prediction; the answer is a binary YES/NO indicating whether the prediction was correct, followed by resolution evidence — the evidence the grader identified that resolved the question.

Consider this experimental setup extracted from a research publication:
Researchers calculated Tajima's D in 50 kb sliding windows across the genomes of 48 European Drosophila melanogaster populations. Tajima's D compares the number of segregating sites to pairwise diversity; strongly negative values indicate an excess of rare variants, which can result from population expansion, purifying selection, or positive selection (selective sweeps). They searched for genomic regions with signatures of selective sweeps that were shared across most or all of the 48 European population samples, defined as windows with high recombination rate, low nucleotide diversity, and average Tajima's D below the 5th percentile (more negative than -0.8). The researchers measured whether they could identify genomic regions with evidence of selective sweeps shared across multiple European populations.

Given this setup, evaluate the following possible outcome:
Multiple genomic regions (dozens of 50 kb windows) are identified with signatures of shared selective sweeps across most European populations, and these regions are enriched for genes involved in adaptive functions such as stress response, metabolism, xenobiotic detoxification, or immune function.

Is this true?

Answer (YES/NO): NO